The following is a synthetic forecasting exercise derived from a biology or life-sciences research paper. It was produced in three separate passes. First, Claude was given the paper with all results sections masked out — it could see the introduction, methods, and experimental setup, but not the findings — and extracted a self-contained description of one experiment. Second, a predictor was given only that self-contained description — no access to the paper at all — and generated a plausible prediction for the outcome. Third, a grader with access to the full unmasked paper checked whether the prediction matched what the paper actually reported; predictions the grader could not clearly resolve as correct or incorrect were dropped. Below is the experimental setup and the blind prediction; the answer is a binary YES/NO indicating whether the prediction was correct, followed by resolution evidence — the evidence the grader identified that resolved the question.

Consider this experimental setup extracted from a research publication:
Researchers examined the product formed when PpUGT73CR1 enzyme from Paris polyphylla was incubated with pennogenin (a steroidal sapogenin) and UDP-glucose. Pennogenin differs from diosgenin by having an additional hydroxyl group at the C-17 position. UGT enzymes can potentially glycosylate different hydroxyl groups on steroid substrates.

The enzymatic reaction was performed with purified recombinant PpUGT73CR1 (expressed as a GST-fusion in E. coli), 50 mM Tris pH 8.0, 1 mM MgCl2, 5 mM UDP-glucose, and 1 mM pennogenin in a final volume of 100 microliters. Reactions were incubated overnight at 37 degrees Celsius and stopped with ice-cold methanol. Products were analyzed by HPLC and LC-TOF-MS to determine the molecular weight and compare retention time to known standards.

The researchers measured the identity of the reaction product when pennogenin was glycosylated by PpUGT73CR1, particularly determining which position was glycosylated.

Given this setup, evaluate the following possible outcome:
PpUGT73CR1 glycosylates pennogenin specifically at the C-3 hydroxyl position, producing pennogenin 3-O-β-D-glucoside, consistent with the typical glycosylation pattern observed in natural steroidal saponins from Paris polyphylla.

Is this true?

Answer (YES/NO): YES